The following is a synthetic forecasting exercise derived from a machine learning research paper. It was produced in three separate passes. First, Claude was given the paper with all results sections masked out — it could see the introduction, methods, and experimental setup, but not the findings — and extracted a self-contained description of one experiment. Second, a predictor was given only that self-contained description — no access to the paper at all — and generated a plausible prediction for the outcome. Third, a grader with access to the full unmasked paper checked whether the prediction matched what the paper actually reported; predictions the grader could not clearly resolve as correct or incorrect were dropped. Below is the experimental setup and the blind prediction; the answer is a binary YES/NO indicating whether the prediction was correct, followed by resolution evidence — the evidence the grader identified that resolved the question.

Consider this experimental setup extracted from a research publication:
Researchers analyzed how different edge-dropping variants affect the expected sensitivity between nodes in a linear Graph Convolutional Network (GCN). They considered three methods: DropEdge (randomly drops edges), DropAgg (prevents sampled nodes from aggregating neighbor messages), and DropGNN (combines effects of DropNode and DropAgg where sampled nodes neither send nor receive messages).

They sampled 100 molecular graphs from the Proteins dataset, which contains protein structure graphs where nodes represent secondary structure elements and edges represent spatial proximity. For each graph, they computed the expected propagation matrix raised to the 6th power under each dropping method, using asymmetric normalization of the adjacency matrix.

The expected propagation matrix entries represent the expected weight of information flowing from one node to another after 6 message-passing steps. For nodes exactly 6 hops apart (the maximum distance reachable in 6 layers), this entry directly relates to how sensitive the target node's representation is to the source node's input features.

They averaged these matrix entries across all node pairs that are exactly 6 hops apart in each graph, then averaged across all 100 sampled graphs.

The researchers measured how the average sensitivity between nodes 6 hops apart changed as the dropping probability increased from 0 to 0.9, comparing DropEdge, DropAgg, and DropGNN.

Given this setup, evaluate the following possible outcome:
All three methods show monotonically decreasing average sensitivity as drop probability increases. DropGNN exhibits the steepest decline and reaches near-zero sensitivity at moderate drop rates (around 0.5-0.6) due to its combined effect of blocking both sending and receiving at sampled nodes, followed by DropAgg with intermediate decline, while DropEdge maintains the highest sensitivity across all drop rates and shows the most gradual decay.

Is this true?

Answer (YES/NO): NO